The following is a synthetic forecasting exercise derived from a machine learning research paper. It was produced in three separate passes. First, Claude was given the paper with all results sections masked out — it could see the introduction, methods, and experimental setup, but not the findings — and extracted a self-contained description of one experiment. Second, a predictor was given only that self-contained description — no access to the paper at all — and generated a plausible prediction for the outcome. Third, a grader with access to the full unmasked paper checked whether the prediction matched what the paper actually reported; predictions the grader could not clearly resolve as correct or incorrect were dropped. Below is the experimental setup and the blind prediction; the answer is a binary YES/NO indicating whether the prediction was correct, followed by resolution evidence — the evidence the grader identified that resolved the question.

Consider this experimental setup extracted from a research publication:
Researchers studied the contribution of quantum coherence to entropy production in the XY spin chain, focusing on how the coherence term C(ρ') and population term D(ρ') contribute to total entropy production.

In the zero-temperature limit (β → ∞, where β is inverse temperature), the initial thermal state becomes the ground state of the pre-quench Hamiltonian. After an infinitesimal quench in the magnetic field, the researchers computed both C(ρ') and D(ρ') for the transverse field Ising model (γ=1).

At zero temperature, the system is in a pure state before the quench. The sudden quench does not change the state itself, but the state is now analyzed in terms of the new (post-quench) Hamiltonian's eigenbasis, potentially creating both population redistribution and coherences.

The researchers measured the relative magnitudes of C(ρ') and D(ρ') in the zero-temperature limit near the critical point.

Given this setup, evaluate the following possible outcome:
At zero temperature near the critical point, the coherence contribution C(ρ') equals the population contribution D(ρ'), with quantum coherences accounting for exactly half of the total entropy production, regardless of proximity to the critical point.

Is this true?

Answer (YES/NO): NO